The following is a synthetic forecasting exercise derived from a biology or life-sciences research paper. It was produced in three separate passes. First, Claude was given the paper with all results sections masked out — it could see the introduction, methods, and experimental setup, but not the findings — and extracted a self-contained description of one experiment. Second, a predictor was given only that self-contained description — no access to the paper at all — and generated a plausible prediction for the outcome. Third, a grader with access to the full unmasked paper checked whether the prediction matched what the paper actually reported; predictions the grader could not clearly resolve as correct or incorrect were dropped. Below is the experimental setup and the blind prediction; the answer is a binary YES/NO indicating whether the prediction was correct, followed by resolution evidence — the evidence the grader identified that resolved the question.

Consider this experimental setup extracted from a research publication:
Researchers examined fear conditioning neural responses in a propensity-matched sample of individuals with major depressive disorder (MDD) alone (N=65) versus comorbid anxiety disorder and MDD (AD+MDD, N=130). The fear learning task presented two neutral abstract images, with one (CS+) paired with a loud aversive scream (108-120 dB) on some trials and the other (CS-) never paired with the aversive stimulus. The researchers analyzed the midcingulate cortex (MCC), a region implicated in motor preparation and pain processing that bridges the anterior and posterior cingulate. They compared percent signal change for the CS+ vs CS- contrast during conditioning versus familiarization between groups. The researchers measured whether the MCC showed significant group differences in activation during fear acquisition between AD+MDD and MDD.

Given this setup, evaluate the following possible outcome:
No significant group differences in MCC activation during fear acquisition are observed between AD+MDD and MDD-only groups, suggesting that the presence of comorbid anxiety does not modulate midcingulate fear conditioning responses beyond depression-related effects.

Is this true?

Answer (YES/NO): NO